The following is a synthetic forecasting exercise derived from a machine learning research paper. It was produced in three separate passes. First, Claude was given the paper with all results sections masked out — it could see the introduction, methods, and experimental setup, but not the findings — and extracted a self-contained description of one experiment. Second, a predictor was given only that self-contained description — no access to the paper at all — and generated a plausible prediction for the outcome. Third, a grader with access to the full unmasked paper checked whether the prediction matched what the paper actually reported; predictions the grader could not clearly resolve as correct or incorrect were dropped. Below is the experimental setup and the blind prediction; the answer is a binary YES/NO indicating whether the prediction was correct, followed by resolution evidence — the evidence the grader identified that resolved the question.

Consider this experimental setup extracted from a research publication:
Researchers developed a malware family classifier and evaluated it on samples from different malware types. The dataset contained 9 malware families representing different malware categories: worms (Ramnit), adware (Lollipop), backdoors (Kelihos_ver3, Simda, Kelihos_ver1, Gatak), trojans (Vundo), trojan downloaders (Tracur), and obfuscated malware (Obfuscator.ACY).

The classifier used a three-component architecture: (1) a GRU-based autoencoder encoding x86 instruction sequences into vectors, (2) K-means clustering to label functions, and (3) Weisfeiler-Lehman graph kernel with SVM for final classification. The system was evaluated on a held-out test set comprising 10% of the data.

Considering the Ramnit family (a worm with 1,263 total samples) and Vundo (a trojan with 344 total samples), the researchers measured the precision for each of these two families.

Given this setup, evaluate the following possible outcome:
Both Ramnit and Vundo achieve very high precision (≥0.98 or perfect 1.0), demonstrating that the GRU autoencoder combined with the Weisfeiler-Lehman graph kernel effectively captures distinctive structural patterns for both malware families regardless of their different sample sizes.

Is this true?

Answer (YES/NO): NO